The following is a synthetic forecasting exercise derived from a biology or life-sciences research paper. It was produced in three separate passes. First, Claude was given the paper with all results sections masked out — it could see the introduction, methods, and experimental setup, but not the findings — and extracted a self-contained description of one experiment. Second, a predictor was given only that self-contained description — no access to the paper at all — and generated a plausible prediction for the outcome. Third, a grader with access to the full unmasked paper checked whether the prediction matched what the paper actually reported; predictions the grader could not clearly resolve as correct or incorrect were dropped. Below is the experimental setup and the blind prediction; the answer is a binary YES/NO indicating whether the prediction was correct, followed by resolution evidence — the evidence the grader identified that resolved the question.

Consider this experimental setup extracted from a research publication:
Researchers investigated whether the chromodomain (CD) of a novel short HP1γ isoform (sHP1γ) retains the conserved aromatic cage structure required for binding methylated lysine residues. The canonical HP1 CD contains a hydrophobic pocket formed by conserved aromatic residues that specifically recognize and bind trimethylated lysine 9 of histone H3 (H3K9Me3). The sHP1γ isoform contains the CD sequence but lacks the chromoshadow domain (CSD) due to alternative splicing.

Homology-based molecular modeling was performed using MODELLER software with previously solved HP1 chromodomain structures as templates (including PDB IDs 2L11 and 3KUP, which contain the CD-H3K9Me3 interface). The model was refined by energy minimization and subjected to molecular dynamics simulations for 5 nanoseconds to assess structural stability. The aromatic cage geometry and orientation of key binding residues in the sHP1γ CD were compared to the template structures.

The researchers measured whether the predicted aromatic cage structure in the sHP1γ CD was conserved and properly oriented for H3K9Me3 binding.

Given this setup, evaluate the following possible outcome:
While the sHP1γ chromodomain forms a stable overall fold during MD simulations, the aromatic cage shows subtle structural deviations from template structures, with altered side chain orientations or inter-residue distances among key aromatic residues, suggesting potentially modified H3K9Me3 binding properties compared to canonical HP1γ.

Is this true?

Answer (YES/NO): NO